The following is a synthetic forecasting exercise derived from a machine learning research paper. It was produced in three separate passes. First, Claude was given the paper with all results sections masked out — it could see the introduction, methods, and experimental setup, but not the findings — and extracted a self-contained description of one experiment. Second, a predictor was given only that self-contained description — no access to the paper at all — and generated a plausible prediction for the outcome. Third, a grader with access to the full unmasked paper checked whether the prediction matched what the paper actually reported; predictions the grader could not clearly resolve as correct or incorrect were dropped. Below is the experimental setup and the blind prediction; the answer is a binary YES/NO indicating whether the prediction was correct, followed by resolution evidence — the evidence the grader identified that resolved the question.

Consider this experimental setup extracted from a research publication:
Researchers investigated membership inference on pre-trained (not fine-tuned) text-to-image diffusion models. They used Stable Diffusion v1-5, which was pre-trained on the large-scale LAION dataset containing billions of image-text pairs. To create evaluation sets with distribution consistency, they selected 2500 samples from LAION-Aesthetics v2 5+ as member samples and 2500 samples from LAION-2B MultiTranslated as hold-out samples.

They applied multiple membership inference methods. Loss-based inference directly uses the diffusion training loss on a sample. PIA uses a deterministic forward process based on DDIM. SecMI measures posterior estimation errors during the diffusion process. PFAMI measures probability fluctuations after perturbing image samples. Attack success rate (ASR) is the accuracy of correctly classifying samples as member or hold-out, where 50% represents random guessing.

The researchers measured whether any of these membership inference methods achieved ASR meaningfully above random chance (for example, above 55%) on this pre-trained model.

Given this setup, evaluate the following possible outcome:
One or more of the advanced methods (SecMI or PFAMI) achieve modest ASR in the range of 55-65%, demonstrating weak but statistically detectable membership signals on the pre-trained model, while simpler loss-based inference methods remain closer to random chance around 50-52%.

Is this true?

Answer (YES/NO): YES